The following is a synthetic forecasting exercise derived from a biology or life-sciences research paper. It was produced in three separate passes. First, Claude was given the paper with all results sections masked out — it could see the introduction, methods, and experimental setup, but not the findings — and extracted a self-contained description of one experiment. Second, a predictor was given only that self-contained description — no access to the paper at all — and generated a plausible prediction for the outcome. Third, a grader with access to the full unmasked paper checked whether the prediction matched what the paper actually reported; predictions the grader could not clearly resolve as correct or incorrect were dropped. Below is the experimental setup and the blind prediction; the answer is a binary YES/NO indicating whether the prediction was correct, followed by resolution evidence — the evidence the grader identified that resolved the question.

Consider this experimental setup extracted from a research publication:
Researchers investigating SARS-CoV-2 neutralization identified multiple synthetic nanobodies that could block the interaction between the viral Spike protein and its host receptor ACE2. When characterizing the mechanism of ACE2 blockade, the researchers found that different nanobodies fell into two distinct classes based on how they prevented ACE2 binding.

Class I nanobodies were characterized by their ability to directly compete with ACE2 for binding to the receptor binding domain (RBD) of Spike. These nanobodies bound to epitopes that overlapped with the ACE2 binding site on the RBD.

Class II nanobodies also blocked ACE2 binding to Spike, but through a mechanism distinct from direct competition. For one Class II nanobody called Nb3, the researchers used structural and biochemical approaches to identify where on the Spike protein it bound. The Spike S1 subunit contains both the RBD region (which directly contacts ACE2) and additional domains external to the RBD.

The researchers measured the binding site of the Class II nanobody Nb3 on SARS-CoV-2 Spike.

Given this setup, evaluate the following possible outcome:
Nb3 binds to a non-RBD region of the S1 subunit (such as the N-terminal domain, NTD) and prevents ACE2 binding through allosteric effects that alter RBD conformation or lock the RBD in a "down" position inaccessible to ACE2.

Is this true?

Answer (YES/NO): YES